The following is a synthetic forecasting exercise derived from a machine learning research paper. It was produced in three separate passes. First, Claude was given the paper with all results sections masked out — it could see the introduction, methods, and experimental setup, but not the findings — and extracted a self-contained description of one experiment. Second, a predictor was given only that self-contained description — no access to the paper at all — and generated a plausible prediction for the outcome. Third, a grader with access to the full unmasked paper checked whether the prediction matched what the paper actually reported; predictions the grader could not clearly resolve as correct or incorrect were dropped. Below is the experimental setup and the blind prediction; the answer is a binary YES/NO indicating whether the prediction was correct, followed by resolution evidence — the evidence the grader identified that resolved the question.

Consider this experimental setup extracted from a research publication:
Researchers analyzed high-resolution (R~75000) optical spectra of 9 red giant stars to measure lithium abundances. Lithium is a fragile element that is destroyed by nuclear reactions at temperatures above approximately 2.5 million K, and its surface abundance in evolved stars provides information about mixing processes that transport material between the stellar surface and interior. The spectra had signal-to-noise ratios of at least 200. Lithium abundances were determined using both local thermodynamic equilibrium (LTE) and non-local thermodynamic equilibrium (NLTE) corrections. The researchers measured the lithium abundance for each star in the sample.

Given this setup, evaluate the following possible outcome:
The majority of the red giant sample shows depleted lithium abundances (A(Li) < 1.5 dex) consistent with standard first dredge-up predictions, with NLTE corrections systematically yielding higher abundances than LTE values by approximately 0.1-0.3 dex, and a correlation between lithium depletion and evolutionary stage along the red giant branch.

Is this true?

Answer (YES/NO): NO